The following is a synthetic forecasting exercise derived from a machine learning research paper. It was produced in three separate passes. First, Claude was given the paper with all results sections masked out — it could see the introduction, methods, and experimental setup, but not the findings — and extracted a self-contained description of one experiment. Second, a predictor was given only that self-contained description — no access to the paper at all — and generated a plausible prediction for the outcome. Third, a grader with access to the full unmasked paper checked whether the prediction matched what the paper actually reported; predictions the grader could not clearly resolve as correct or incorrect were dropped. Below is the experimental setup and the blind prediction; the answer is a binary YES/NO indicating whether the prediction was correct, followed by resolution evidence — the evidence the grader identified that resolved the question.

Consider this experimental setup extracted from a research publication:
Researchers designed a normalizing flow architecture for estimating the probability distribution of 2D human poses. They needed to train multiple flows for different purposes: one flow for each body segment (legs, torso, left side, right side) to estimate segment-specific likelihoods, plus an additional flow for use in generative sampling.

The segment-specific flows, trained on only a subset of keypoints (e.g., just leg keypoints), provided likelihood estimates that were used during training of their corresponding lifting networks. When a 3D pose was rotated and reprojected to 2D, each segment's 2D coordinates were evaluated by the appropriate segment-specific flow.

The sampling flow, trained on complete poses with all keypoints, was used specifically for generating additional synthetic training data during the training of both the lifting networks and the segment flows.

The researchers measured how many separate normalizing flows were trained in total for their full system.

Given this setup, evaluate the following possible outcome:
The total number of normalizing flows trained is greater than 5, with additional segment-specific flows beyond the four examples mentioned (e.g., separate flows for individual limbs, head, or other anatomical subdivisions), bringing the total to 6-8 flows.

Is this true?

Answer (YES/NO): NO